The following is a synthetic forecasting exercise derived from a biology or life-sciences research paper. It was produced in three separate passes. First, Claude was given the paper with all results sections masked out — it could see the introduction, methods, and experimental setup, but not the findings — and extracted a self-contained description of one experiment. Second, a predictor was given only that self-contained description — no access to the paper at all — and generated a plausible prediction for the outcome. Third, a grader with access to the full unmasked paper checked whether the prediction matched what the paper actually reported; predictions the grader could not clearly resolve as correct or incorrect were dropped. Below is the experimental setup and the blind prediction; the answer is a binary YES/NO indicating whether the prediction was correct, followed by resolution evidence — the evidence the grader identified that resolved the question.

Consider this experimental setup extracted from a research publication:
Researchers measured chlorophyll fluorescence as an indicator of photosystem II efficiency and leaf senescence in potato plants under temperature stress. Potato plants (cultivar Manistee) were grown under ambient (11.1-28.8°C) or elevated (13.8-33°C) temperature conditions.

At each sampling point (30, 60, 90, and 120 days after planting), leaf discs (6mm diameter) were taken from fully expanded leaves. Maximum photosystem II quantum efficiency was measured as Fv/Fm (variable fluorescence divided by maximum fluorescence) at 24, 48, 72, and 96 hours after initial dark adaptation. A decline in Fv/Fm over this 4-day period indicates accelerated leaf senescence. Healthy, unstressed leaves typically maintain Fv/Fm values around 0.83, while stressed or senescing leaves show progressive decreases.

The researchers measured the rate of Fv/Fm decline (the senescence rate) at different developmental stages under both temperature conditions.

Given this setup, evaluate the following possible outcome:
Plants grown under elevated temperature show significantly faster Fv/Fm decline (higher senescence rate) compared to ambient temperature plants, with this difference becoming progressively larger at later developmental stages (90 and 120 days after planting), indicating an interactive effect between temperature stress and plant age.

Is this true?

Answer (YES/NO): NO